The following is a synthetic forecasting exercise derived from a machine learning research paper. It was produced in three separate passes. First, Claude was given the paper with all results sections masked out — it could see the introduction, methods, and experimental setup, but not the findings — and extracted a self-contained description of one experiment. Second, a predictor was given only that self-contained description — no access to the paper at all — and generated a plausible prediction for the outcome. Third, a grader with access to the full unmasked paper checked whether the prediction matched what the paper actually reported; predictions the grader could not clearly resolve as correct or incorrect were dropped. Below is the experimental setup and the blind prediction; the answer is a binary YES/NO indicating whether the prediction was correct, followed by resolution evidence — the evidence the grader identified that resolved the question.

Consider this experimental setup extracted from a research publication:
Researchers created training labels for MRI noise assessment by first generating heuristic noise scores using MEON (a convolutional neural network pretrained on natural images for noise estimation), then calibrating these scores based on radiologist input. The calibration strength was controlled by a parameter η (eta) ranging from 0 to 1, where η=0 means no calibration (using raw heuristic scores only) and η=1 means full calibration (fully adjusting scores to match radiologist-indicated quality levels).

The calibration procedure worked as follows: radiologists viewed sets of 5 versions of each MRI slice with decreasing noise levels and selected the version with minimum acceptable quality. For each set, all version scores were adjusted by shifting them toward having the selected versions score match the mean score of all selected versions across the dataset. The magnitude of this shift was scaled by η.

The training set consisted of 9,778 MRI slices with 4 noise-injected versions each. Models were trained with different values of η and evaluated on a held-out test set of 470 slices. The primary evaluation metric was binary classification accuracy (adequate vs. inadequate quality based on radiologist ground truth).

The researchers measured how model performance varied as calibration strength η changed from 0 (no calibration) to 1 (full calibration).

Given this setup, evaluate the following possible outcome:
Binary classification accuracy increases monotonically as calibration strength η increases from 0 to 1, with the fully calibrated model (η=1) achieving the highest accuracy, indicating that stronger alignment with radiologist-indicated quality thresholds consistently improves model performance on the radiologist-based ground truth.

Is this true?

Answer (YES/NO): NO